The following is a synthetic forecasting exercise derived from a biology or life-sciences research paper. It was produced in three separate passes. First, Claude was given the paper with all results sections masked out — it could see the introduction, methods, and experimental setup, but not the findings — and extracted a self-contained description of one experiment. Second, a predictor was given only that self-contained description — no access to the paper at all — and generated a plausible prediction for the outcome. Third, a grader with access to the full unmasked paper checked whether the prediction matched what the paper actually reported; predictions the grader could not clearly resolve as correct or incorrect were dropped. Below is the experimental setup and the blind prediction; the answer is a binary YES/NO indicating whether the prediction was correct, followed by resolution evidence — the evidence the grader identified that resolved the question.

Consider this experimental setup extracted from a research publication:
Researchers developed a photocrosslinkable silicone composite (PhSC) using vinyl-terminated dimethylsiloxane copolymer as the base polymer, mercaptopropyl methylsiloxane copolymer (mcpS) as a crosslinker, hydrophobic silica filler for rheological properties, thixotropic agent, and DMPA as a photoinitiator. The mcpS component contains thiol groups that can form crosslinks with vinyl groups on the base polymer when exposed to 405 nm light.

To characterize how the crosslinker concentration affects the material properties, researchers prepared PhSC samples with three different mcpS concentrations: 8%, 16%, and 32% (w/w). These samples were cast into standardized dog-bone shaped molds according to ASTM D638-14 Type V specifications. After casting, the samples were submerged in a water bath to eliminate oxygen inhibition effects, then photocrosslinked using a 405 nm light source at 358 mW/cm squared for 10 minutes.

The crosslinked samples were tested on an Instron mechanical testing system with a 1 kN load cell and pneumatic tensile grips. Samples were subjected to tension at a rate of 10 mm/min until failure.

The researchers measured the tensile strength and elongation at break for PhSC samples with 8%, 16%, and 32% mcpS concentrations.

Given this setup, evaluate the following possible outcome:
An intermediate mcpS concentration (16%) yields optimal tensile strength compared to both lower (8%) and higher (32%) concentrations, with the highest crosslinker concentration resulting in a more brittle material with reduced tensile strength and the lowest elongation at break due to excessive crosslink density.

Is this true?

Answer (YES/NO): NO